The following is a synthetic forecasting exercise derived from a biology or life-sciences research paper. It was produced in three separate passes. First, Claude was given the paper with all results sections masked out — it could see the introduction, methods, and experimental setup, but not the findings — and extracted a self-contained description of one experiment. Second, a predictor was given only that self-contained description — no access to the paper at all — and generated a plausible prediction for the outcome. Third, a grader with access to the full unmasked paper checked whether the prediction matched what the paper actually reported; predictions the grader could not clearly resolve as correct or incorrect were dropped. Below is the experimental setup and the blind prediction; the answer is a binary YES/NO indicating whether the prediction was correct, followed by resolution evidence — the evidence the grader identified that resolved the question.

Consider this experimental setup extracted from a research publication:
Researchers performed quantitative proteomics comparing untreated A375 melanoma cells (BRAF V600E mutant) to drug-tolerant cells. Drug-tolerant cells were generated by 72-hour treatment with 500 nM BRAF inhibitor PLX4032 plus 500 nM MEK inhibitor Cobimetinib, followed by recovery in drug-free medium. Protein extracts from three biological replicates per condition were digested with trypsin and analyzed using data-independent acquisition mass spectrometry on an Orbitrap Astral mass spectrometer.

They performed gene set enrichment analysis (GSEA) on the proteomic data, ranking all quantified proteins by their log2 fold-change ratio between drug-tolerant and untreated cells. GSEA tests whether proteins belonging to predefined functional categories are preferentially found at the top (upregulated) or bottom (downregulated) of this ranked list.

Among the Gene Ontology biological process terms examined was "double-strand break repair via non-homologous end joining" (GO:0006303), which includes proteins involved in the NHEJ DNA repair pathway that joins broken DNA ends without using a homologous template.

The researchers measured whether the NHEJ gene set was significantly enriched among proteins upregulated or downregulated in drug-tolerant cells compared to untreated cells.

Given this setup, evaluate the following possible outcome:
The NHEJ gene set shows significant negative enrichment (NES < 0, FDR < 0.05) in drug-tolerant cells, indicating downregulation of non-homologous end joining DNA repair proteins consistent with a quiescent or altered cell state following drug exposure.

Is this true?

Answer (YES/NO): NO